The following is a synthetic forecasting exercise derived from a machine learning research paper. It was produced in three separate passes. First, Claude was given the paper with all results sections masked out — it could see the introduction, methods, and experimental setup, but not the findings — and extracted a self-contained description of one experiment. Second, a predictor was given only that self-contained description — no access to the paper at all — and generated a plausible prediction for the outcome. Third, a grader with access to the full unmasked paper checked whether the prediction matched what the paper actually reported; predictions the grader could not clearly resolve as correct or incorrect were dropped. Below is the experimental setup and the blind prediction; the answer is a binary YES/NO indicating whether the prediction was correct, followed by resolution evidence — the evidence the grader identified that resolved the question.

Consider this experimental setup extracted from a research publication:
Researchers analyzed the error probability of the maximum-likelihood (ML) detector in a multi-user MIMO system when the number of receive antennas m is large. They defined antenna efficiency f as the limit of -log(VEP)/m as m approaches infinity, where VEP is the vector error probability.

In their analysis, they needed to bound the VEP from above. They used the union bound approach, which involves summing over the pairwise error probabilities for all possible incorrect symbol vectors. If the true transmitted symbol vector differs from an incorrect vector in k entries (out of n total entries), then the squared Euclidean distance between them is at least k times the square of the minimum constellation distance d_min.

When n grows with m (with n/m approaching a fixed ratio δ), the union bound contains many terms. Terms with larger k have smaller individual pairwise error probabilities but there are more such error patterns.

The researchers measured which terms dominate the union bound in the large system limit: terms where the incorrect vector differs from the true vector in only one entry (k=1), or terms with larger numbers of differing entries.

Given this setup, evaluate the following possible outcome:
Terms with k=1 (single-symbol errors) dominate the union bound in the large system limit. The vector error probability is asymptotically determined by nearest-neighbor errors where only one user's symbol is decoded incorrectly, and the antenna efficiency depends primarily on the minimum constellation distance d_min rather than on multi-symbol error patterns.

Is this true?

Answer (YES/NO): YES